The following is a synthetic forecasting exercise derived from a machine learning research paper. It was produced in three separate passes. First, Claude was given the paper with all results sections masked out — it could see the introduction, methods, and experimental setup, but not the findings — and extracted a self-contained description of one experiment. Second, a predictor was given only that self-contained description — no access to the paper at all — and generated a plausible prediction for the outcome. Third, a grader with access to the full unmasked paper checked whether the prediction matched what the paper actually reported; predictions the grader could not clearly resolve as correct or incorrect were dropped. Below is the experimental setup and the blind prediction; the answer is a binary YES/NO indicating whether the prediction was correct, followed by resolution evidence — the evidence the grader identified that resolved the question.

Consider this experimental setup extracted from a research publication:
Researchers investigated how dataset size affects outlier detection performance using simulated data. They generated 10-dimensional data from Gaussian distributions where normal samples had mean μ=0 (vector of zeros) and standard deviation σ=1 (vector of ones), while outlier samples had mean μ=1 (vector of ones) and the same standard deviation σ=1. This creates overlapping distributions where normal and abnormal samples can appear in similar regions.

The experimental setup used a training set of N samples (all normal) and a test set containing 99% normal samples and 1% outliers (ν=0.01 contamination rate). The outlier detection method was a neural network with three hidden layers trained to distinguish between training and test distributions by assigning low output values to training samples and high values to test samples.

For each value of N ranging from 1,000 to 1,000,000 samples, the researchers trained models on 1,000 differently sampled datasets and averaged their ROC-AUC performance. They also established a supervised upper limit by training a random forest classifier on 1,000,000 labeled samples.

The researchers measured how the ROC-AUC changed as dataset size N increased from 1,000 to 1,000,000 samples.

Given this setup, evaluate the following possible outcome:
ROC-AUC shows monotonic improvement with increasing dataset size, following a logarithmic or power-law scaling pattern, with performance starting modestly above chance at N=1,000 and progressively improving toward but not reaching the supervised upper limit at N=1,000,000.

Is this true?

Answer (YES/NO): NO